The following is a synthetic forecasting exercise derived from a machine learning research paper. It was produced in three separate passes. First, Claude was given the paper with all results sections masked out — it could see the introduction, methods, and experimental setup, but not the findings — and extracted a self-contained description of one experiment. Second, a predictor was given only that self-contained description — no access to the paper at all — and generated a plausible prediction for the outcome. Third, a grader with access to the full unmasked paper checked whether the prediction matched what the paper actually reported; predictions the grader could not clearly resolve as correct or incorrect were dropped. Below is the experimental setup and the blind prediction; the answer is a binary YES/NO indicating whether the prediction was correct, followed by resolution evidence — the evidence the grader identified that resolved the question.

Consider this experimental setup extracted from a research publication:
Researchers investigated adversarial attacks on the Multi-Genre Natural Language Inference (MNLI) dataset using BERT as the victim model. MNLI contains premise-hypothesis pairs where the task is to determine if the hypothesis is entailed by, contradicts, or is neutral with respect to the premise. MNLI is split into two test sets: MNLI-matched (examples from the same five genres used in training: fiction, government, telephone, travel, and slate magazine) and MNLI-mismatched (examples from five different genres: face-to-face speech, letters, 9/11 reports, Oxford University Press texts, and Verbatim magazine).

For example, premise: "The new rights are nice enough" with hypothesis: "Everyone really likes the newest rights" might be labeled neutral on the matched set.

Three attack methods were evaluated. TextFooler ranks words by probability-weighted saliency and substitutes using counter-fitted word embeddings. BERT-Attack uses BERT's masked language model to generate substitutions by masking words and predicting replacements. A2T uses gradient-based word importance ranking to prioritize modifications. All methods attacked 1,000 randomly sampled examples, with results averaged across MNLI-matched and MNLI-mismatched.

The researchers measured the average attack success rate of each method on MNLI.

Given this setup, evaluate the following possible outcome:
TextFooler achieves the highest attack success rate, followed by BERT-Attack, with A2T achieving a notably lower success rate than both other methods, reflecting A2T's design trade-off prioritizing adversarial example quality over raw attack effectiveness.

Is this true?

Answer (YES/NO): NO